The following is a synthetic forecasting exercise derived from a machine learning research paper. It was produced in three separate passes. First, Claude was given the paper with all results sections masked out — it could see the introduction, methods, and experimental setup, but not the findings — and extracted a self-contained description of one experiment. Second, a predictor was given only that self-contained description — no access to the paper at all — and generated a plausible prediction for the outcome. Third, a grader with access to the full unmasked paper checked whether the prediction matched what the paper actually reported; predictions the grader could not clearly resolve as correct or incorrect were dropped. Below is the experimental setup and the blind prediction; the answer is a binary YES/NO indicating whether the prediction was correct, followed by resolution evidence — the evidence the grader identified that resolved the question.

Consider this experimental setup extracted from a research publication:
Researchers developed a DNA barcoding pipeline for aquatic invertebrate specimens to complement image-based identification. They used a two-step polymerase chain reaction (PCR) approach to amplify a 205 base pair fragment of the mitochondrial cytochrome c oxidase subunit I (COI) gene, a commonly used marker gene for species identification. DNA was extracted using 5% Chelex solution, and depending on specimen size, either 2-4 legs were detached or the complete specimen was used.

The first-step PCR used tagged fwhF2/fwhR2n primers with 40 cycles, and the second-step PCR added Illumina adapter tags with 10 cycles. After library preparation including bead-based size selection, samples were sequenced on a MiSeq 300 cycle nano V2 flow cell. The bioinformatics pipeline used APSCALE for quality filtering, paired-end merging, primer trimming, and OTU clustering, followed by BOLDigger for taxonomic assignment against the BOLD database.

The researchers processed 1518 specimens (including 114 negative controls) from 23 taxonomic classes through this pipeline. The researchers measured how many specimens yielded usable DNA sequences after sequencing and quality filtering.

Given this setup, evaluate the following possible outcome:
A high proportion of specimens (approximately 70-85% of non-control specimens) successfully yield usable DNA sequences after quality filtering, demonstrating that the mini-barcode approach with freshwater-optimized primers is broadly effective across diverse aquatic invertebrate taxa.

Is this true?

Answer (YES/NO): NO